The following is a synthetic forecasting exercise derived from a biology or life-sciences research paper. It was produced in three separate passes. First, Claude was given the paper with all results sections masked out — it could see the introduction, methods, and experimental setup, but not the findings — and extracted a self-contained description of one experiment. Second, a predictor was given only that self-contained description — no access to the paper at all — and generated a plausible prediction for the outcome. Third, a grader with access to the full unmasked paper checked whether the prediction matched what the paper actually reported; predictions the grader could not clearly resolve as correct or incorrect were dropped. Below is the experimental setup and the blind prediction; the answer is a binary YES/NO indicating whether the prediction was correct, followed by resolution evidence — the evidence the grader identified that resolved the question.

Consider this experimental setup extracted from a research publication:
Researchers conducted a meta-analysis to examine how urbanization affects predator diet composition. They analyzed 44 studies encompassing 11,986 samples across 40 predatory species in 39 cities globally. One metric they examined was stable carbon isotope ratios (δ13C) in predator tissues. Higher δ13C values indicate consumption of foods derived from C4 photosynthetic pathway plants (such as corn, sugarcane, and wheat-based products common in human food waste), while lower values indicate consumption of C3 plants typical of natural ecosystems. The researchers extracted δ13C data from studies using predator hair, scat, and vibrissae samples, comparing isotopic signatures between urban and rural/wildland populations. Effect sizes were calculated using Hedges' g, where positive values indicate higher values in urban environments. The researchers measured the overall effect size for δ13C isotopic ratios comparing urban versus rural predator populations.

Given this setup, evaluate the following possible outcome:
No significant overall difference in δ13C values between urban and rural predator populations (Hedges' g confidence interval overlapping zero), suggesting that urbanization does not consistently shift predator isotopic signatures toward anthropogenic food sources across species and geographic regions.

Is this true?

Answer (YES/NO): NO